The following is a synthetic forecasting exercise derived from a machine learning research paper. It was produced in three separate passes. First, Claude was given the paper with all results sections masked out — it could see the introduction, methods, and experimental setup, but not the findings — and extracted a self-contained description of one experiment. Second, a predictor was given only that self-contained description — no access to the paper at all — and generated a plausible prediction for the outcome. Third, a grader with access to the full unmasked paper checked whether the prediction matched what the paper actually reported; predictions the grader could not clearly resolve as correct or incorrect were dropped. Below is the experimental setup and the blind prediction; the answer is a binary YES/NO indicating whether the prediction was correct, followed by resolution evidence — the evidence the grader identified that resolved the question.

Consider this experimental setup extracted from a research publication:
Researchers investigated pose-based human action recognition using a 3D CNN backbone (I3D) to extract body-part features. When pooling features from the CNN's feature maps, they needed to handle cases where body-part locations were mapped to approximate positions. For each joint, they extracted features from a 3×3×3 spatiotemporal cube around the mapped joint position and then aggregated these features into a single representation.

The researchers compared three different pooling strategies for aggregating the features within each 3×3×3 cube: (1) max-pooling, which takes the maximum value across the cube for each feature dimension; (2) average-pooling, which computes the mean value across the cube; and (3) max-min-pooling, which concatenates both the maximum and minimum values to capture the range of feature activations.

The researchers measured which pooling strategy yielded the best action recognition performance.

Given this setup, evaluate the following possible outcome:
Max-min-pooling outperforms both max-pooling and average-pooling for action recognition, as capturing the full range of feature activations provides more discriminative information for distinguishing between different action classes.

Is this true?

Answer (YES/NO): NO